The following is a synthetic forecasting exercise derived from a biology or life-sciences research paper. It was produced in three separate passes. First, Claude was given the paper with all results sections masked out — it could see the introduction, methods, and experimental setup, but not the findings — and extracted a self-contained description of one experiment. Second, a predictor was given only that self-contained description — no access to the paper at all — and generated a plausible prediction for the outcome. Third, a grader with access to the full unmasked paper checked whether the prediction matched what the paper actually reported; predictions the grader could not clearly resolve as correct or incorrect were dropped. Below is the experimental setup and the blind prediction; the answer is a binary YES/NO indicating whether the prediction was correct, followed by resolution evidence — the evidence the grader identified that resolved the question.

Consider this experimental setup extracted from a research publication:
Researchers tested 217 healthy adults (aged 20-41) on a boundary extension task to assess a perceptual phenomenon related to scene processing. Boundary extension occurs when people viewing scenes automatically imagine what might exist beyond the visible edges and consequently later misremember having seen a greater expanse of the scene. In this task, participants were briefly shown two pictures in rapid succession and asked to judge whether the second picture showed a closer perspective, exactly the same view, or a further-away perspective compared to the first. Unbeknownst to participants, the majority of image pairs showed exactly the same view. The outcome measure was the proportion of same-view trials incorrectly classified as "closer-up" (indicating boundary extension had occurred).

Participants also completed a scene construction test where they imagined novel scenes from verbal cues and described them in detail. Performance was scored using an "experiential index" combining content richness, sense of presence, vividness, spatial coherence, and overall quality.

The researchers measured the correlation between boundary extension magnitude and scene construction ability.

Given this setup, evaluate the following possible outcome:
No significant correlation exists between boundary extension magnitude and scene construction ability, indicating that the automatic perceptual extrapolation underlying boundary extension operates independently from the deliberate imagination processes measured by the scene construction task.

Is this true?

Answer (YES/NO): YES